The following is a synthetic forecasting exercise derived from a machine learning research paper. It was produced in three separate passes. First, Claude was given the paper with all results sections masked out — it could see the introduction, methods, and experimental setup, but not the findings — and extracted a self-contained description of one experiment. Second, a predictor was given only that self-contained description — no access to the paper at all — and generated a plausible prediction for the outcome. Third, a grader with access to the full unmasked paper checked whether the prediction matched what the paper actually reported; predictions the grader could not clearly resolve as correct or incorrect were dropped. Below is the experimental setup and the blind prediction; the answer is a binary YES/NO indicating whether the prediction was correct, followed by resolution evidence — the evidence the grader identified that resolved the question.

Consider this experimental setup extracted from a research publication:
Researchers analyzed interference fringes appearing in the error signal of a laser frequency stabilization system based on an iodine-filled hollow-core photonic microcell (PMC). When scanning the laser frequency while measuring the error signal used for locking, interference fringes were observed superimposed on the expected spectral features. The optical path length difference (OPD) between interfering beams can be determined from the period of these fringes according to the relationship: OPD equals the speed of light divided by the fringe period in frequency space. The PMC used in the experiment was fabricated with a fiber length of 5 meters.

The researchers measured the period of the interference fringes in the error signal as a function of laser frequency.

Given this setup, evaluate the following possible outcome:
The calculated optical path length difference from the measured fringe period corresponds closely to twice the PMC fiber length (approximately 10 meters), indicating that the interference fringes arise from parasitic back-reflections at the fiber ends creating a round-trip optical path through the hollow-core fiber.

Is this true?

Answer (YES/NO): NO